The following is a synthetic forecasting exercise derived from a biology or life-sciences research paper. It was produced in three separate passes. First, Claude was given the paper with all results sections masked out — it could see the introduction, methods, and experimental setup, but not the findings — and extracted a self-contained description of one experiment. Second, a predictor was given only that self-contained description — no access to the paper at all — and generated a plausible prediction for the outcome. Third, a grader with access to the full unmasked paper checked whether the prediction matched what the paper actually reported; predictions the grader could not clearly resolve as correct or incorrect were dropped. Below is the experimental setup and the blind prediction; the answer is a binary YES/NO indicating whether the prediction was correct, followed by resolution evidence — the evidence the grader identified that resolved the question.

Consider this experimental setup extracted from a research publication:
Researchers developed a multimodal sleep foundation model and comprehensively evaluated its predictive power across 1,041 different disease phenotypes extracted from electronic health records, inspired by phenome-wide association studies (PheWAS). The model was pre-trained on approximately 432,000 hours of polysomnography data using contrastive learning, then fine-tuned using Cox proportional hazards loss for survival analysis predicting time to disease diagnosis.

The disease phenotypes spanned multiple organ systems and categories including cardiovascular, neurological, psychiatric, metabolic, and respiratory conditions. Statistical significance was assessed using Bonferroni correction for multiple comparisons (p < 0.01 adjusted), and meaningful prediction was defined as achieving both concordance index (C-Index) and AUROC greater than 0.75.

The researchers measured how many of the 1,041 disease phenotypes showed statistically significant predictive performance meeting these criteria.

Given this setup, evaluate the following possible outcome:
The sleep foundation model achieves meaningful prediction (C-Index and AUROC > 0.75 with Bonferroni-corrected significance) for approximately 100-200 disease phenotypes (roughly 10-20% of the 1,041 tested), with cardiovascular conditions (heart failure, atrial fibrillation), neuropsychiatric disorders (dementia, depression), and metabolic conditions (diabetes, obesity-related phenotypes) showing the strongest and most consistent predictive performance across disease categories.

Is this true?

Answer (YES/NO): NO